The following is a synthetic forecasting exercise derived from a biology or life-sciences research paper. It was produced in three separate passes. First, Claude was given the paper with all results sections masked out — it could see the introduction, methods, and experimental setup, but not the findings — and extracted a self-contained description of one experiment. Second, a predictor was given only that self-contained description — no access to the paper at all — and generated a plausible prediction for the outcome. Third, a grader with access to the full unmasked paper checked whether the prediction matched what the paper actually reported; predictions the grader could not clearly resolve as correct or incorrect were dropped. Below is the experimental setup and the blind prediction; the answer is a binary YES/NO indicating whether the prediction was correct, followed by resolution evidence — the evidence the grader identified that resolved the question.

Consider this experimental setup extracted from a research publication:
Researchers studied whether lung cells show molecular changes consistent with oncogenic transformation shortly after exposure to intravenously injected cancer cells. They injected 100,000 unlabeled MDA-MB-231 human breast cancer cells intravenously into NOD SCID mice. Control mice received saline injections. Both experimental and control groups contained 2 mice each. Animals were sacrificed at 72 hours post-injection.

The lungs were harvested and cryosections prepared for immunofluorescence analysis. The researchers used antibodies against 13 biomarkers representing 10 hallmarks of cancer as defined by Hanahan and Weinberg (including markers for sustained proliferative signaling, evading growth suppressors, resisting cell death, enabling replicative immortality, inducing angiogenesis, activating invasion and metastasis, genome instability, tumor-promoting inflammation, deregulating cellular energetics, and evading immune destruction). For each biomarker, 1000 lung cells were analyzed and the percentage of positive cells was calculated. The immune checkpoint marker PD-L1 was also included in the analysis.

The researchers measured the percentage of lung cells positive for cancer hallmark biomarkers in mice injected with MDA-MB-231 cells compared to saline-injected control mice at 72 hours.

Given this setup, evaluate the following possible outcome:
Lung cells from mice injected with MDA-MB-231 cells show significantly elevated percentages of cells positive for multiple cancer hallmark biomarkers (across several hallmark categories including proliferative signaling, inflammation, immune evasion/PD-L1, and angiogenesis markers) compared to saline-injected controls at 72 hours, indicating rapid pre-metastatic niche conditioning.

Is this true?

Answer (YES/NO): NO